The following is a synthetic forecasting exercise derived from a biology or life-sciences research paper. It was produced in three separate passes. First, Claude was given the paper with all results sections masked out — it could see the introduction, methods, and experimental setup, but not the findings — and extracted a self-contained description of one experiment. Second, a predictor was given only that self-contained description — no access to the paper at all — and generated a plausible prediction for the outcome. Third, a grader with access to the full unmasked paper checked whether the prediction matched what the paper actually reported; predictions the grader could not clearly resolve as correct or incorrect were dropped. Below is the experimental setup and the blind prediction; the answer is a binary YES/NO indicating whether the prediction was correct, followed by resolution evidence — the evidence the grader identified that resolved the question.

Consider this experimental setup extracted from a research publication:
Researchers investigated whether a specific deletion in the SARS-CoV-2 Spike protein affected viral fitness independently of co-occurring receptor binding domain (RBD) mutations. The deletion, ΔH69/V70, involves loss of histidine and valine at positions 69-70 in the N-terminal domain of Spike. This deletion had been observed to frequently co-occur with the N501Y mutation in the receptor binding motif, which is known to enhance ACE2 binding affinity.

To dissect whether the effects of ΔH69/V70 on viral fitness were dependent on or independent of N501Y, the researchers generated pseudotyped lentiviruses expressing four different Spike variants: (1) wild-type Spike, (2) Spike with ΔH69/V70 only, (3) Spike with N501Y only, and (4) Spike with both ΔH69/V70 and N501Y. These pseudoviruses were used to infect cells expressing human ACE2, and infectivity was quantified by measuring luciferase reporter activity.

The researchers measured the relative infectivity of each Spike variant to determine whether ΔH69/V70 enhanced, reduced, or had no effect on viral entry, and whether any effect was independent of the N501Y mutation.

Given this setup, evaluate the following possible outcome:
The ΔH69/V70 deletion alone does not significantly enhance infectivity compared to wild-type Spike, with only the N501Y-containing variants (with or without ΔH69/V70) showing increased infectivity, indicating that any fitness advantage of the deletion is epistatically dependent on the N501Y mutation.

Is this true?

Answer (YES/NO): NO